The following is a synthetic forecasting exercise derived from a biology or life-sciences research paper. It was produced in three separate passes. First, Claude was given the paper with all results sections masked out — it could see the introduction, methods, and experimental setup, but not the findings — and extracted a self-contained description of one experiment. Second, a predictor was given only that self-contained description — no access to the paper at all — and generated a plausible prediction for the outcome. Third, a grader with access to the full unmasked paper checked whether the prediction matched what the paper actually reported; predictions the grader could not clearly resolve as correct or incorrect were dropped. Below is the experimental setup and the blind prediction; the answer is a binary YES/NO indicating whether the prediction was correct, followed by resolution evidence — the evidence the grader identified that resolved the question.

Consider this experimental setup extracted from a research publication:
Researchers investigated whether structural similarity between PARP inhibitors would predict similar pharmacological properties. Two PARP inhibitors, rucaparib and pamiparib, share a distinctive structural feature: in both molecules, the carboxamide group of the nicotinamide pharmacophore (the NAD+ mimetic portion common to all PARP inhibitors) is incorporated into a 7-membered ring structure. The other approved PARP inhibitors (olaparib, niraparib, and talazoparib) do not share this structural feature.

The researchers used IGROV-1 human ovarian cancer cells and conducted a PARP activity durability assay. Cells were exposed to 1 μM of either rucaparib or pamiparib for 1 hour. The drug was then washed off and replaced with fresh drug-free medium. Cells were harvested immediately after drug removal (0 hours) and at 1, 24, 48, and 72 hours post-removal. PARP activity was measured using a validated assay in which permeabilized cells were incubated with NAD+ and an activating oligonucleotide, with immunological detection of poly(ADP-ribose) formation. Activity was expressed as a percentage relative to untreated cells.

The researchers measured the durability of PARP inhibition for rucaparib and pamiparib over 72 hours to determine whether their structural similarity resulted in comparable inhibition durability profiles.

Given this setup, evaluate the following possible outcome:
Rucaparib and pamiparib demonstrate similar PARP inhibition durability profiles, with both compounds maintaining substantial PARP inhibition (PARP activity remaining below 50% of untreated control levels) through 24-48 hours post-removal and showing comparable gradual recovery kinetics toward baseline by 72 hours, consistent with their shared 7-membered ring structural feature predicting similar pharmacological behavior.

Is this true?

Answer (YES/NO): NO